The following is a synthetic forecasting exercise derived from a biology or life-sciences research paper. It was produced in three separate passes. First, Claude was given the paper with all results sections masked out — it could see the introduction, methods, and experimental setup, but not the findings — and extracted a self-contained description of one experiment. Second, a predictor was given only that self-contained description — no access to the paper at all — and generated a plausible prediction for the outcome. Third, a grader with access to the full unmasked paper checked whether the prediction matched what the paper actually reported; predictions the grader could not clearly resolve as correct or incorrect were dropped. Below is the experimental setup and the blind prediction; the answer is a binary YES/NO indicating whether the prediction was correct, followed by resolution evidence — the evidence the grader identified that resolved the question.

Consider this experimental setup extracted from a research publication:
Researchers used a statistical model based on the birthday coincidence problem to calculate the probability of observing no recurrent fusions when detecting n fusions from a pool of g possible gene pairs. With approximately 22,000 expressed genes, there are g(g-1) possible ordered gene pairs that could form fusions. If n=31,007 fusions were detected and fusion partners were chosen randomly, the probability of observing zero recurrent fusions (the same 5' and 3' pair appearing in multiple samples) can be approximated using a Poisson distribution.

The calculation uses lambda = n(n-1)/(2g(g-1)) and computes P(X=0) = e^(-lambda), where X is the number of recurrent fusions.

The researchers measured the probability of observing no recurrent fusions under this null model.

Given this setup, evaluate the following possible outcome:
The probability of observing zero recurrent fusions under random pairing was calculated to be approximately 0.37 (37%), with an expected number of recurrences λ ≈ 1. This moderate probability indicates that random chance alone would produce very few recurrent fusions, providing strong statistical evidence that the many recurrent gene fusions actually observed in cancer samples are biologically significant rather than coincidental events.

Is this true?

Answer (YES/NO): NO